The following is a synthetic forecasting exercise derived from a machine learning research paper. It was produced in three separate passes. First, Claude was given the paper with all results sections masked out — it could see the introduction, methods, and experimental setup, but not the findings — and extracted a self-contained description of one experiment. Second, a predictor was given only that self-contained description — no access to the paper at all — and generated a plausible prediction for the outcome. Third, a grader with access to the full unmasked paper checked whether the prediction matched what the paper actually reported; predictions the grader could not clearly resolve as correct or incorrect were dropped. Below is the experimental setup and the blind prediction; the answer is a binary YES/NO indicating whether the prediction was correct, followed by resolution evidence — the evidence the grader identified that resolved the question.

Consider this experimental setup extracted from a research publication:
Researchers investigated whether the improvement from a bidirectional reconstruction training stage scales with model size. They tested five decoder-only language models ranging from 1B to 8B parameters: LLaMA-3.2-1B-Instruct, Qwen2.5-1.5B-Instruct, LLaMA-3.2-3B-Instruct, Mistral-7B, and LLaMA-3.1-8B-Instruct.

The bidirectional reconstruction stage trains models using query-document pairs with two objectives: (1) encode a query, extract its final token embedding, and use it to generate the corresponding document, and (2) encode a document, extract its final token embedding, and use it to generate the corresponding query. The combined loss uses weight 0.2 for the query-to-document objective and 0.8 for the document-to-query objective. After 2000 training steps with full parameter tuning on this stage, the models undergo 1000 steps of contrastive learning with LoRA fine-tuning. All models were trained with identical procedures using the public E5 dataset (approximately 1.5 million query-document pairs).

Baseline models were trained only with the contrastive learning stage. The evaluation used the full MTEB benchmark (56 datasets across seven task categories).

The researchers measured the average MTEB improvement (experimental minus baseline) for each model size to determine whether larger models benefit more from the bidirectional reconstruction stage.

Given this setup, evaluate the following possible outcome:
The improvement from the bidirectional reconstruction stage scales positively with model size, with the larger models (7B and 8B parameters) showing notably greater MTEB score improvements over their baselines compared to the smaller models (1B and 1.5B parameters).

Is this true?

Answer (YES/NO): NO